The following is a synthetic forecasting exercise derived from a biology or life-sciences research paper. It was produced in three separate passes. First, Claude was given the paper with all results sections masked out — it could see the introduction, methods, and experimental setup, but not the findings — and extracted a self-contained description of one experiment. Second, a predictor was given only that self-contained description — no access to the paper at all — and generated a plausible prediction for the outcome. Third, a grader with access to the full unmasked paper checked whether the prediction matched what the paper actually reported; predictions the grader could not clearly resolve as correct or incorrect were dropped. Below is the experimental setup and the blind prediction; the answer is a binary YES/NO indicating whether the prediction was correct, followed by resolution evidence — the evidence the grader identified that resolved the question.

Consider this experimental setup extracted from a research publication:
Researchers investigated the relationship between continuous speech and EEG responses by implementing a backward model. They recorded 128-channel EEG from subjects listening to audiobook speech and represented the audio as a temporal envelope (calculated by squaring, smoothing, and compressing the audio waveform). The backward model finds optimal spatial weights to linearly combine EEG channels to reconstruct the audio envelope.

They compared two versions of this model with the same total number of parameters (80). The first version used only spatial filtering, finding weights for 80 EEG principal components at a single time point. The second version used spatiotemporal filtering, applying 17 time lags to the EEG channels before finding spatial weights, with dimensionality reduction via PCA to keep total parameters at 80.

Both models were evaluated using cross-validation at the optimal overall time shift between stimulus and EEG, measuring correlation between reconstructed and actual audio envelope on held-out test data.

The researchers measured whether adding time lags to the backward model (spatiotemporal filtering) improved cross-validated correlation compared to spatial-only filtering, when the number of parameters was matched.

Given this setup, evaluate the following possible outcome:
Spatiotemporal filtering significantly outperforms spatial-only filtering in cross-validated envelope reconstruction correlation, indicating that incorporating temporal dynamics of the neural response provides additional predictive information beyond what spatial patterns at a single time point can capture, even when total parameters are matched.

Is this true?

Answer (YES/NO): YES